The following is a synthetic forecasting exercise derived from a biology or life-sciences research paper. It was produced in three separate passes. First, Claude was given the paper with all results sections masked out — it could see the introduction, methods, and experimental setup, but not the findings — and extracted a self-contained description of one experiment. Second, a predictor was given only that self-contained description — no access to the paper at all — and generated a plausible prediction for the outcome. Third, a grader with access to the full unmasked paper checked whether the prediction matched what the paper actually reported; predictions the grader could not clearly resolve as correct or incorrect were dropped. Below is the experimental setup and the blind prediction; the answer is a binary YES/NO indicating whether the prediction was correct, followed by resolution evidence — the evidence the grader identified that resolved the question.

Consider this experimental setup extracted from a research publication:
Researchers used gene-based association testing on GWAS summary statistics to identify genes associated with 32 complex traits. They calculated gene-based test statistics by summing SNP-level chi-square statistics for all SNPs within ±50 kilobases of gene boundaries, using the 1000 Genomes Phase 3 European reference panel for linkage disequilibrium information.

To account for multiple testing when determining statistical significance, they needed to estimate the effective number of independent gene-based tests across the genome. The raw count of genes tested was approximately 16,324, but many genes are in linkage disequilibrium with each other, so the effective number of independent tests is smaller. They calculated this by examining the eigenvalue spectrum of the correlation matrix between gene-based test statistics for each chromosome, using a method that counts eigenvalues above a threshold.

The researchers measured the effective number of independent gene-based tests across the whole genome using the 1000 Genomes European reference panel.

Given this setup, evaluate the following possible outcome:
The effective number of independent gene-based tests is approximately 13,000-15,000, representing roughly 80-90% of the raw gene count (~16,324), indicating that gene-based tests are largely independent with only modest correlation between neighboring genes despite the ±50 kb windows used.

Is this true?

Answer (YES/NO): NO